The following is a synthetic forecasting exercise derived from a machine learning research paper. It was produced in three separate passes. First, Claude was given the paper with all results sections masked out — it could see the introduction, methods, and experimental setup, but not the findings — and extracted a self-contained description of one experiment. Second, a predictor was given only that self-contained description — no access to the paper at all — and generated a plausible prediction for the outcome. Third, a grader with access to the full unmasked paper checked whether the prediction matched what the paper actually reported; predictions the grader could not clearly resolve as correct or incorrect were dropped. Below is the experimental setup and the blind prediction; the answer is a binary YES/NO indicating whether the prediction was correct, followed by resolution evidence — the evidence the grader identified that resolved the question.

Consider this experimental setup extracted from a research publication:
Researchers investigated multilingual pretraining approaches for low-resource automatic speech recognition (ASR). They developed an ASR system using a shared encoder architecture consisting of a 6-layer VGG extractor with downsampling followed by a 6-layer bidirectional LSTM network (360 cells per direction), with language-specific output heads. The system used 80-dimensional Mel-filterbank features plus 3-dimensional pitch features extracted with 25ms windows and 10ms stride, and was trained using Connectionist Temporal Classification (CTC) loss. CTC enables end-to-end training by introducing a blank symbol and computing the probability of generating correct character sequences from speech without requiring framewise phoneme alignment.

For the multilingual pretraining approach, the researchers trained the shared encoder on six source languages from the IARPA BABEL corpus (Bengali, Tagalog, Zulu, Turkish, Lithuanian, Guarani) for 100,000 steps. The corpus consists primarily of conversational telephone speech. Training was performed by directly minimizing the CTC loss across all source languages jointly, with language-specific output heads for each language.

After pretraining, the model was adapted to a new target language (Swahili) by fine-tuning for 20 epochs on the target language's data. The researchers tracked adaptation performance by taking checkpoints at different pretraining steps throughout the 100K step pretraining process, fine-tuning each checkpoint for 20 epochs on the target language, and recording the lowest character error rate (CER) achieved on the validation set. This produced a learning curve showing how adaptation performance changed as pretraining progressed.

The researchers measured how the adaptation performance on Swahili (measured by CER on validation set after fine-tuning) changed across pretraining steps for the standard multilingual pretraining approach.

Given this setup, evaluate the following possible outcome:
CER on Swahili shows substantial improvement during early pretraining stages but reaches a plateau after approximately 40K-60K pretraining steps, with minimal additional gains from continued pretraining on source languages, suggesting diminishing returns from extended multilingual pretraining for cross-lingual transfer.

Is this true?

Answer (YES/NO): NO